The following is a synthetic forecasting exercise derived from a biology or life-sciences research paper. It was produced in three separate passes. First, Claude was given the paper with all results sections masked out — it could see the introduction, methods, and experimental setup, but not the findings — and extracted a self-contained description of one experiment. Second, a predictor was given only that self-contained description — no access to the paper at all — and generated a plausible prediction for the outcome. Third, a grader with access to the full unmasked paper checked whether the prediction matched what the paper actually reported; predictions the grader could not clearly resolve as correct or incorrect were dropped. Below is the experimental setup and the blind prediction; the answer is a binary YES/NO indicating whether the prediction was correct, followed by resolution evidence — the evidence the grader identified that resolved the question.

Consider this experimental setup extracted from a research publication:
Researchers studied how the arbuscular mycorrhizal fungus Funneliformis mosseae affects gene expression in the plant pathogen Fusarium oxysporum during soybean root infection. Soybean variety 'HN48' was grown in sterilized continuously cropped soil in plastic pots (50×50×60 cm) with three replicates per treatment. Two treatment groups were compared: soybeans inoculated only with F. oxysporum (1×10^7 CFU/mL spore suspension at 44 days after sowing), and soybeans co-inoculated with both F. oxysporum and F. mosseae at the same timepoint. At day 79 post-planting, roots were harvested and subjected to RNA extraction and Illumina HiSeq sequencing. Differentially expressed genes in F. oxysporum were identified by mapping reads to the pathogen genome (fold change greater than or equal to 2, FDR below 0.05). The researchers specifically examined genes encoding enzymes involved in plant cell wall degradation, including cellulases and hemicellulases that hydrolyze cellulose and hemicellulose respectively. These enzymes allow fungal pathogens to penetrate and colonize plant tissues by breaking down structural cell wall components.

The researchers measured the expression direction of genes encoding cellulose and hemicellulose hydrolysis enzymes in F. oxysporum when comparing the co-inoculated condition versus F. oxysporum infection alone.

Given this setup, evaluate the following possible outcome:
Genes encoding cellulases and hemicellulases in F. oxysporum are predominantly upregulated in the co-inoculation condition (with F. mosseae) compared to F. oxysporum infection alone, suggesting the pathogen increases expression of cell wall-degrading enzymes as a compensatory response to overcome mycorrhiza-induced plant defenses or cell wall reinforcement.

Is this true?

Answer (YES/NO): NO